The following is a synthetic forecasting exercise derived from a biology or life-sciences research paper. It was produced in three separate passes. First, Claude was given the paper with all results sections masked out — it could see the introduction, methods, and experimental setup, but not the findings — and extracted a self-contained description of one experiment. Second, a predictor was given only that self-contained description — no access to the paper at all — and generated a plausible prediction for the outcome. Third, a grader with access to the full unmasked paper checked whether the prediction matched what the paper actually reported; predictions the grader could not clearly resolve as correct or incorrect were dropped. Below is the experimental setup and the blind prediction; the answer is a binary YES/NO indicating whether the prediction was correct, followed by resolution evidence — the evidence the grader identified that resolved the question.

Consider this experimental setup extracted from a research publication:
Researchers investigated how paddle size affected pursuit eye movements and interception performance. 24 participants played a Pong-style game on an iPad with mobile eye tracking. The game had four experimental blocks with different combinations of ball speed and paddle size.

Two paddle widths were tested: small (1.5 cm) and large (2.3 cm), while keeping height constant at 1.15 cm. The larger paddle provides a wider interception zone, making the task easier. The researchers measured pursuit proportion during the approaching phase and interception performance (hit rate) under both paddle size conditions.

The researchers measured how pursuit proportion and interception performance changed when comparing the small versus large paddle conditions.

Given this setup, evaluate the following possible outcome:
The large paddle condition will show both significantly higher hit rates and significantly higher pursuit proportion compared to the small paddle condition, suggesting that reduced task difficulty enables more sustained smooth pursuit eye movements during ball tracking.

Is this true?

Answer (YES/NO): NO